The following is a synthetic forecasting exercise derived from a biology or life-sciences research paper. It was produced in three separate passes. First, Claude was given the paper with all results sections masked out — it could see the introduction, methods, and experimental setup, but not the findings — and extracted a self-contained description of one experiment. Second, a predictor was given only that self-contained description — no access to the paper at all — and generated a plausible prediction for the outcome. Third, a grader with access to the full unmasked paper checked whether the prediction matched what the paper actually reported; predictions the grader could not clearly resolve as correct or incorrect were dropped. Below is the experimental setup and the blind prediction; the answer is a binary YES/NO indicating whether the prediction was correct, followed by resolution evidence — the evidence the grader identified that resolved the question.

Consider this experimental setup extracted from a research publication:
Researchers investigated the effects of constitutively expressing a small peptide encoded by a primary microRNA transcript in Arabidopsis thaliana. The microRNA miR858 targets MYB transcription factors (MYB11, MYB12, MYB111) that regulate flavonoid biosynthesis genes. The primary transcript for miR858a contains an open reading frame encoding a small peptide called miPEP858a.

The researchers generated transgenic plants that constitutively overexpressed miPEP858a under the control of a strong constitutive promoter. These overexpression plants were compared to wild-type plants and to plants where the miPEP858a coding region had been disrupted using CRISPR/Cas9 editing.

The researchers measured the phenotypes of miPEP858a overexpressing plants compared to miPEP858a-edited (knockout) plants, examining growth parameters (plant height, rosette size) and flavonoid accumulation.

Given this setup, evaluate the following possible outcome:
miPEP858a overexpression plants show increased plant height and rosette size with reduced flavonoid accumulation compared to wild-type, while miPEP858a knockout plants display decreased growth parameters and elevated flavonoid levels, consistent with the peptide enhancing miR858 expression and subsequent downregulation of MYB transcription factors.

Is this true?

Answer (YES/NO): NO